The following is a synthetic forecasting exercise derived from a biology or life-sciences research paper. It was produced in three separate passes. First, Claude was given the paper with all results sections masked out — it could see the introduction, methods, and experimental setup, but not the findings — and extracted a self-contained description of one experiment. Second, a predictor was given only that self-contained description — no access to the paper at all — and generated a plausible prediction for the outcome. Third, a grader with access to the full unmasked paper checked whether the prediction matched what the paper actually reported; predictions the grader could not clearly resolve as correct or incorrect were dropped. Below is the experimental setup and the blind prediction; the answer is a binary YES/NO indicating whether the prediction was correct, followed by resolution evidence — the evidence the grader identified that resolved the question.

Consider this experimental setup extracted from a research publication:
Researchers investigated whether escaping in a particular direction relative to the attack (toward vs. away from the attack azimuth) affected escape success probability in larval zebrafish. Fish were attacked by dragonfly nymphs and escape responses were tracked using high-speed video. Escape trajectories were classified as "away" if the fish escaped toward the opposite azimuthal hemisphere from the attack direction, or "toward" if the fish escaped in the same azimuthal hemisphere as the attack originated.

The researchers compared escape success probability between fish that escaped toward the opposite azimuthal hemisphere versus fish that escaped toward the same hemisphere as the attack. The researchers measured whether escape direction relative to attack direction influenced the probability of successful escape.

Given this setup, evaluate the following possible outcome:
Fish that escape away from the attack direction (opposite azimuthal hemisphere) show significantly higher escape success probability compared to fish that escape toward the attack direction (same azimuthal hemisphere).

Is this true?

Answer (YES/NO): NO